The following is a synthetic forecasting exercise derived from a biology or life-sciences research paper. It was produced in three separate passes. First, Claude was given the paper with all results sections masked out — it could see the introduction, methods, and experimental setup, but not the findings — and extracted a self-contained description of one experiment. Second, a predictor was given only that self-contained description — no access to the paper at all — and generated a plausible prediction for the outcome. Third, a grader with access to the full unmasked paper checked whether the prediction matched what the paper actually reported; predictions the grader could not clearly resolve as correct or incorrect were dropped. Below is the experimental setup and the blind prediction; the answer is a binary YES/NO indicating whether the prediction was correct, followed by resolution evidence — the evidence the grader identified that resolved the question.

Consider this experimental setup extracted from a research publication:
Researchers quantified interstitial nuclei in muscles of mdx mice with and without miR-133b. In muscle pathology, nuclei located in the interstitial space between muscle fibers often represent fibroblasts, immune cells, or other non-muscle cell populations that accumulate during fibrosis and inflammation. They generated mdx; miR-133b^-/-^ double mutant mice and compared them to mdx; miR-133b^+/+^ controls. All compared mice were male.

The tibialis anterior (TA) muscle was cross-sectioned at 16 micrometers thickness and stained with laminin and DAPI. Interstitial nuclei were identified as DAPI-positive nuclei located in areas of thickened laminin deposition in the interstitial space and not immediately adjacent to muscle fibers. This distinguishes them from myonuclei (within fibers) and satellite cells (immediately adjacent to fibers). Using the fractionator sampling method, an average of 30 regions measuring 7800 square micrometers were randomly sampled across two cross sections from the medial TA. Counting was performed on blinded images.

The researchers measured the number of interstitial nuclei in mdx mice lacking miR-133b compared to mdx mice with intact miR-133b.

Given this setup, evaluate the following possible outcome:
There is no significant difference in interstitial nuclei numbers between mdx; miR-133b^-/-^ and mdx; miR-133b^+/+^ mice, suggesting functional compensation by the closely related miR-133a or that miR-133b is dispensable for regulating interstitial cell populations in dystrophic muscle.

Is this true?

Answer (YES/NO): NO